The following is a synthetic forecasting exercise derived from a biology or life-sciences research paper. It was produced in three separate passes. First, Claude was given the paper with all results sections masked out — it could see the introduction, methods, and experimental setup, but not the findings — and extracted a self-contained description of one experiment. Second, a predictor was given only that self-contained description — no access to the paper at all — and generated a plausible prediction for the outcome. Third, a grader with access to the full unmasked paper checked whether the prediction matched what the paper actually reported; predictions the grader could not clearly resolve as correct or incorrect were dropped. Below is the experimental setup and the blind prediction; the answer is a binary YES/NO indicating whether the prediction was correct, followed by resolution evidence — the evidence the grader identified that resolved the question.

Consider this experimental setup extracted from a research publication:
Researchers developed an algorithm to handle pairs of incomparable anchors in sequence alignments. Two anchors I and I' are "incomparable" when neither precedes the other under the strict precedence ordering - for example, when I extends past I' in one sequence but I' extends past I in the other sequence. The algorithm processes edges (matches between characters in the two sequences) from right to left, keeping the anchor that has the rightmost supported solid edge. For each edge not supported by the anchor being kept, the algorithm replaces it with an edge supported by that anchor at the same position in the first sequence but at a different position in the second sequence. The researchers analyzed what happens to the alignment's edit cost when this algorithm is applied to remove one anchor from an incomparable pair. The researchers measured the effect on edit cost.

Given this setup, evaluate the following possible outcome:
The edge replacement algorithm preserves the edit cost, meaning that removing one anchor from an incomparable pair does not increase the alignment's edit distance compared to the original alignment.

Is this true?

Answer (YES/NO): YES